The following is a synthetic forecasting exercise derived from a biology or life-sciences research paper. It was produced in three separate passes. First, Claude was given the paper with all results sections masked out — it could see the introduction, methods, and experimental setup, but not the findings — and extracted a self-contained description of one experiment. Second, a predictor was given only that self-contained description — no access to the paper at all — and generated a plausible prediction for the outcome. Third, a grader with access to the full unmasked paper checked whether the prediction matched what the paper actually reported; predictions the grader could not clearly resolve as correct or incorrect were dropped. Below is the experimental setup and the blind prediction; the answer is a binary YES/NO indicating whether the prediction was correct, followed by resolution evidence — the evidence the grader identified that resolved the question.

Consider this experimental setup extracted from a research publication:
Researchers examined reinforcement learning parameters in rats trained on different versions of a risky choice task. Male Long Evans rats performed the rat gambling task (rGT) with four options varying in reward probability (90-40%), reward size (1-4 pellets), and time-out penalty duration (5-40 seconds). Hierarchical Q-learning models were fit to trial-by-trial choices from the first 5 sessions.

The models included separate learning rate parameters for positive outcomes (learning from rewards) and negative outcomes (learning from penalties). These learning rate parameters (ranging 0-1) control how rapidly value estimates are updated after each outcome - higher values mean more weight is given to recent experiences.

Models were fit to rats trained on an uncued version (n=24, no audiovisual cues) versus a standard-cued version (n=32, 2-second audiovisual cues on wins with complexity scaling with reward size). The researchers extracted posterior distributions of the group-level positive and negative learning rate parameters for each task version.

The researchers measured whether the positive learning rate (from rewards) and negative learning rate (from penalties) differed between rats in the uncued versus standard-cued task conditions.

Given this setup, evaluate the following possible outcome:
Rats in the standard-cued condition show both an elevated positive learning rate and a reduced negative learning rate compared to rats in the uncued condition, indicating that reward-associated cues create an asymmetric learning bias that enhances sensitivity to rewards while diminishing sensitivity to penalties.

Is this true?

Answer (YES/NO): NO